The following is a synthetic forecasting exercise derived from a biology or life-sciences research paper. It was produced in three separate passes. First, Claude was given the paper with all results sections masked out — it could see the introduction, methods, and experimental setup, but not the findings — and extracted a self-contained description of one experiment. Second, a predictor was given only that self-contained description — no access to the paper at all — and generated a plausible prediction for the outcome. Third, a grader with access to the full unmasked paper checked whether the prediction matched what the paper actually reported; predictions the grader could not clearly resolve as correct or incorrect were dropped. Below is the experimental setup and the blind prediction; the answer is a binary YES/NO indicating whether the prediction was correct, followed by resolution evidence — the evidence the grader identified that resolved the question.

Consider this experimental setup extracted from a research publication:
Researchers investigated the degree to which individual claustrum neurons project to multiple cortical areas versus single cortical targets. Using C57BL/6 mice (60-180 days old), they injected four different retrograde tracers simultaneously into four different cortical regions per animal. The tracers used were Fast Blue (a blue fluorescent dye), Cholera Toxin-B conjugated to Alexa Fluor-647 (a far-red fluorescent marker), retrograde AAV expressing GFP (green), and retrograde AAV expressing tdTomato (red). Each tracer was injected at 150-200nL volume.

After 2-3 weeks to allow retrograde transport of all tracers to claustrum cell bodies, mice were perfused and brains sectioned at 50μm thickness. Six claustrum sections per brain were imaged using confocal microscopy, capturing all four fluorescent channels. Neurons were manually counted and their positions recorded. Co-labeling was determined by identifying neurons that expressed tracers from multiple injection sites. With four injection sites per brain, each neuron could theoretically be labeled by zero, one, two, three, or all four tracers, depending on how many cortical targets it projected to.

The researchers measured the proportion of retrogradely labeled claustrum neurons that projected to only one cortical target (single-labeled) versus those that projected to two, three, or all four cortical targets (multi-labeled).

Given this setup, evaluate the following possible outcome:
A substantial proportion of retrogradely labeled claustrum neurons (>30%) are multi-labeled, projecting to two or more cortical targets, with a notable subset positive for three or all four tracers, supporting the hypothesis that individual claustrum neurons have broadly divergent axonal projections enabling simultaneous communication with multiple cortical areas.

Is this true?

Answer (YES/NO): NO